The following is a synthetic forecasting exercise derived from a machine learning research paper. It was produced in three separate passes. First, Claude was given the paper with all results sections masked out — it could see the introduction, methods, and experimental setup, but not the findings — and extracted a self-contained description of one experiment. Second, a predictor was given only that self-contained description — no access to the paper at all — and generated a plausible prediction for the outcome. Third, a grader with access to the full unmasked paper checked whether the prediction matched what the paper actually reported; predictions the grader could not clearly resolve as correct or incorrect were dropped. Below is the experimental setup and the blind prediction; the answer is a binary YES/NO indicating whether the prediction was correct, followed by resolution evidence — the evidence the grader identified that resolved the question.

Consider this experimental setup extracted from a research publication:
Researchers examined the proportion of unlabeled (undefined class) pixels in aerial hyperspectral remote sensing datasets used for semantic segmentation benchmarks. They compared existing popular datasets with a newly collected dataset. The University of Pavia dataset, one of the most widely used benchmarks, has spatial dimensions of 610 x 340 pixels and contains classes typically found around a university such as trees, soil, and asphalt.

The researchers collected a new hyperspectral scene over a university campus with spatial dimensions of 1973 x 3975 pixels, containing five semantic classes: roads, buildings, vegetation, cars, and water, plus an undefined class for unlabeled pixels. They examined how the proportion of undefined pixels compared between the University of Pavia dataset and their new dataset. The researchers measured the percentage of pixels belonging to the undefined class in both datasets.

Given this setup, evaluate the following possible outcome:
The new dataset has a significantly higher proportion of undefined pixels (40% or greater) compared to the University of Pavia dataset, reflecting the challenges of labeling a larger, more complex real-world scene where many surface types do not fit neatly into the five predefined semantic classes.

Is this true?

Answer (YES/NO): NO